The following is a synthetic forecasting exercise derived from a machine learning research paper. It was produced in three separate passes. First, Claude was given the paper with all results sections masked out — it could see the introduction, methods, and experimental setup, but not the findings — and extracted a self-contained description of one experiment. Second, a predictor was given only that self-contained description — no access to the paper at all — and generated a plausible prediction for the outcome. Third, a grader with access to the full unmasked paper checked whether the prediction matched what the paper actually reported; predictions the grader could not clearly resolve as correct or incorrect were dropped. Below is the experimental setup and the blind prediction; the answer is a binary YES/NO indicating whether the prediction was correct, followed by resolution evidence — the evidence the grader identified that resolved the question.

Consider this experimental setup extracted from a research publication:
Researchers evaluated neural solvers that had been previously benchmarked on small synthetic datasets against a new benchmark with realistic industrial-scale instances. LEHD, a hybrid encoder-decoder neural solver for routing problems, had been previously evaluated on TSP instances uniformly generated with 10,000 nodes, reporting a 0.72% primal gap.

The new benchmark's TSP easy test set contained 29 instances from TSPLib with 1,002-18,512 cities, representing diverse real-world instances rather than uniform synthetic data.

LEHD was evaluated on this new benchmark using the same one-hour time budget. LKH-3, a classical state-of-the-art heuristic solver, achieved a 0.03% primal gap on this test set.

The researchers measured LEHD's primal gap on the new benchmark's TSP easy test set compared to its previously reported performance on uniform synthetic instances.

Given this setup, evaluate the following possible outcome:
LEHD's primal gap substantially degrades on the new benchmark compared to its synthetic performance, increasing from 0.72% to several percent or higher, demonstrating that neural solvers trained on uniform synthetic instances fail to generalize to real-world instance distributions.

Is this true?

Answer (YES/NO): YES